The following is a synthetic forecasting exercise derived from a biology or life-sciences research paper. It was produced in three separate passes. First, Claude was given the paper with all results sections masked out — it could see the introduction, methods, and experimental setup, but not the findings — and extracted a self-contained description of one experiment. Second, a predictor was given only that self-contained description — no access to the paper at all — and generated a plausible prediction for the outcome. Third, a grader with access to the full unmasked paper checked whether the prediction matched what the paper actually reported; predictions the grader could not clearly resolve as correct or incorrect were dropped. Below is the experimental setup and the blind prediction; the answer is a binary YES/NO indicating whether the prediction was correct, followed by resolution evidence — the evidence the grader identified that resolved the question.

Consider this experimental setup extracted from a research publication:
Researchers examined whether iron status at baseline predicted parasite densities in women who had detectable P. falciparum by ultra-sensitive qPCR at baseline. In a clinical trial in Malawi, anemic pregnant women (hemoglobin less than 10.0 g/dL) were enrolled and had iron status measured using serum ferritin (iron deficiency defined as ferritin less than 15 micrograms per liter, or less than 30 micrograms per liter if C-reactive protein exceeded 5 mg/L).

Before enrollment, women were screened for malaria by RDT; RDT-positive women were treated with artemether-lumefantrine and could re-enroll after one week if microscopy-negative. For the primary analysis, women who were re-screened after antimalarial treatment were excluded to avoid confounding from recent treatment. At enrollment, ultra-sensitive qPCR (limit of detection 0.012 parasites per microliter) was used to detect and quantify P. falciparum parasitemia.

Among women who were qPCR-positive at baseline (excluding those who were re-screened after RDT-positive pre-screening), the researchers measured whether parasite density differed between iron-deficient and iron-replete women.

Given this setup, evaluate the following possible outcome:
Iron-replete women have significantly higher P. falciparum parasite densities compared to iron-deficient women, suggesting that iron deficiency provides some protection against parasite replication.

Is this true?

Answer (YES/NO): NO